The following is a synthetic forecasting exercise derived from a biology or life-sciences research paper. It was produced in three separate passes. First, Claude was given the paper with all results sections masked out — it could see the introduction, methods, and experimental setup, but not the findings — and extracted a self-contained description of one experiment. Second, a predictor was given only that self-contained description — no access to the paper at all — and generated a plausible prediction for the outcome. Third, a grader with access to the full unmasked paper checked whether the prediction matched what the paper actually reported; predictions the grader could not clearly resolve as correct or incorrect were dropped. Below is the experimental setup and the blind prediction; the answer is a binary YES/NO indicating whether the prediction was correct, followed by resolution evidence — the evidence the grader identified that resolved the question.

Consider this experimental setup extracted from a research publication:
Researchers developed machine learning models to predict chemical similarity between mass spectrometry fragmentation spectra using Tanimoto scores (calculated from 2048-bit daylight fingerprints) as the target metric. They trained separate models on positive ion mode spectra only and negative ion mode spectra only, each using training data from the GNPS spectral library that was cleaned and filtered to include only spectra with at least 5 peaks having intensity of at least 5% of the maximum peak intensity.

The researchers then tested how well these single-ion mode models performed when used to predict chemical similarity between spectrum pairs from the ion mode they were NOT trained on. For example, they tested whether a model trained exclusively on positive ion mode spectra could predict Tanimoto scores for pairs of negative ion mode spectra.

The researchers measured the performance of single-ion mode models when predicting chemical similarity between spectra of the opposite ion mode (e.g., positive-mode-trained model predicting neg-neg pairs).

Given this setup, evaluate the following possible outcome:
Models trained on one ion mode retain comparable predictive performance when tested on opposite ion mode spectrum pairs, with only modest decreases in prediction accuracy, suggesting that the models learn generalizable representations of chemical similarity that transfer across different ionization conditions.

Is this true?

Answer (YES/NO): NO